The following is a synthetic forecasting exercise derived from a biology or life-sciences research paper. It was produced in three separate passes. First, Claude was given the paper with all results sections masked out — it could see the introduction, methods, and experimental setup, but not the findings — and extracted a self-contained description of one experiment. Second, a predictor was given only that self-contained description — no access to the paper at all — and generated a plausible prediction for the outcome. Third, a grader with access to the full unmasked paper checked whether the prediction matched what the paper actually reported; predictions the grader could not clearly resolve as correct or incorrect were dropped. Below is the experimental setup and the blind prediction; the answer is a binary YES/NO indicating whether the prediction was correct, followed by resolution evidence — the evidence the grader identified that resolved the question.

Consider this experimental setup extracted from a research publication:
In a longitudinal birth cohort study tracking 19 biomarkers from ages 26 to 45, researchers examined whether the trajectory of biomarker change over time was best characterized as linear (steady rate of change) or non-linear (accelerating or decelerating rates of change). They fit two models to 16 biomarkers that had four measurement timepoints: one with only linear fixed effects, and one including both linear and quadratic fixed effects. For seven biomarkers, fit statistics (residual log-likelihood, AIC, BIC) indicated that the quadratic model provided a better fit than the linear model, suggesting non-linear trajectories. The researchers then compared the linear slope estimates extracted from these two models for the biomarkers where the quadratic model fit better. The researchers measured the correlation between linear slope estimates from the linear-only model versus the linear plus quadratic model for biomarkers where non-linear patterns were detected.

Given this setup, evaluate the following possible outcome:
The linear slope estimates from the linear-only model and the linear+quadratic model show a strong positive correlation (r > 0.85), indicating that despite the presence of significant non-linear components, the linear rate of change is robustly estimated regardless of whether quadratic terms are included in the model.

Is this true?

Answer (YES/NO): YES